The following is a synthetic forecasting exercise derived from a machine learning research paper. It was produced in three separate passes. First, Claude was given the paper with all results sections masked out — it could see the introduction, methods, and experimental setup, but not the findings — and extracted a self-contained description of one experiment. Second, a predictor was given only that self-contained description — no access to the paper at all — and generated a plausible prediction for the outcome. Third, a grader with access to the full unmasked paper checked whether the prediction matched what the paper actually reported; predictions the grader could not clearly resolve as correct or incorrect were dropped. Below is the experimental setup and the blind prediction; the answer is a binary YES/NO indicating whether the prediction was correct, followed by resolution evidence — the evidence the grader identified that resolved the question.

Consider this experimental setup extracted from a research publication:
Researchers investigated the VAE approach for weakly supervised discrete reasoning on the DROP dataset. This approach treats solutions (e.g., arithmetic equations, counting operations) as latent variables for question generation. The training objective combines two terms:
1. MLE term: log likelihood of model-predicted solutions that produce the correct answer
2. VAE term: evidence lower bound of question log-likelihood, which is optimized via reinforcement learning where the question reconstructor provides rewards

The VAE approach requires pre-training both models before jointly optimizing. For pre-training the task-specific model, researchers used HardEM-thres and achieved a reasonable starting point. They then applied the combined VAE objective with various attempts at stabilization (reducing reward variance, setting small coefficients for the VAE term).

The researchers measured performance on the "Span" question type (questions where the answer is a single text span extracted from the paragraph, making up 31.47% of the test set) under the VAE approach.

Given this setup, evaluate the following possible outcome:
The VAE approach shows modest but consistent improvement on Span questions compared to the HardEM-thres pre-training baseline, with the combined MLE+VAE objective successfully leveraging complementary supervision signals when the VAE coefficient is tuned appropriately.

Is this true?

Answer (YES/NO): NO